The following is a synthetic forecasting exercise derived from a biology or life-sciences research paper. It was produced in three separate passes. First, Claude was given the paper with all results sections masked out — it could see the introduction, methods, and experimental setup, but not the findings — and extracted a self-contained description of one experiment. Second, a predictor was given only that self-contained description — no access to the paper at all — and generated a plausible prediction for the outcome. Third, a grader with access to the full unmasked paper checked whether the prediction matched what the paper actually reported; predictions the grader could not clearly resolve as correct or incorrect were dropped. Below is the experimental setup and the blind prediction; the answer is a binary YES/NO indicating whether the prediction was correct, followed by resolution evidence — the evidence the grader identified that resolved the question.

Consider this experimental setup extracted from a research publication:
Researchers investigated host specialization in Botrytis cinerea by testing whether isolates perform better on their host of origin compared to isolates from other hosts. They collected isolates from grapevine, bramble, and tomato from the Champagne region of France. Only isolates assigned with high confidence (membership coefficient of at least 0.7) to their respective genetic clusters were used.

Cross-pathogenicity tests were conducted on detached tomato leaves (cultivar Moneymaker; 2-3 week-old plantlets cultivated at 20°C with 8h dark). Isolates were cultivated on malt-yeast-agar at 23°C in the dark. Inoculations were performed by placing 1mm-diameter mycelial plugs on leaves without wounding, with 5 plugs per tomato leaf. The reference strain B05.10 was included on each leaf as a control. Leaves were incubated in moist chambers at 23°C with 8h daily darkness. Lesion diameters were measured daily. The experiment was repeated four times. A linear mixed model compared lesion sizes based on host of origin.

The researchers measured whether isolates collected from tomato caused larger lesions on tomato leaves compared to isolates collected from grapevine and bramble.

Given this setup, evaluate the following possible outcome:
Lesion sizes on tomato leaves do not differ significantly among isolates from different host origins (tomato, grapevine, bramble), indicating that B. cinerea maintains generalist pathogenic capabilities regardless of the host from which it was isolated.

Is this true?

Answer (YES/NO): NO